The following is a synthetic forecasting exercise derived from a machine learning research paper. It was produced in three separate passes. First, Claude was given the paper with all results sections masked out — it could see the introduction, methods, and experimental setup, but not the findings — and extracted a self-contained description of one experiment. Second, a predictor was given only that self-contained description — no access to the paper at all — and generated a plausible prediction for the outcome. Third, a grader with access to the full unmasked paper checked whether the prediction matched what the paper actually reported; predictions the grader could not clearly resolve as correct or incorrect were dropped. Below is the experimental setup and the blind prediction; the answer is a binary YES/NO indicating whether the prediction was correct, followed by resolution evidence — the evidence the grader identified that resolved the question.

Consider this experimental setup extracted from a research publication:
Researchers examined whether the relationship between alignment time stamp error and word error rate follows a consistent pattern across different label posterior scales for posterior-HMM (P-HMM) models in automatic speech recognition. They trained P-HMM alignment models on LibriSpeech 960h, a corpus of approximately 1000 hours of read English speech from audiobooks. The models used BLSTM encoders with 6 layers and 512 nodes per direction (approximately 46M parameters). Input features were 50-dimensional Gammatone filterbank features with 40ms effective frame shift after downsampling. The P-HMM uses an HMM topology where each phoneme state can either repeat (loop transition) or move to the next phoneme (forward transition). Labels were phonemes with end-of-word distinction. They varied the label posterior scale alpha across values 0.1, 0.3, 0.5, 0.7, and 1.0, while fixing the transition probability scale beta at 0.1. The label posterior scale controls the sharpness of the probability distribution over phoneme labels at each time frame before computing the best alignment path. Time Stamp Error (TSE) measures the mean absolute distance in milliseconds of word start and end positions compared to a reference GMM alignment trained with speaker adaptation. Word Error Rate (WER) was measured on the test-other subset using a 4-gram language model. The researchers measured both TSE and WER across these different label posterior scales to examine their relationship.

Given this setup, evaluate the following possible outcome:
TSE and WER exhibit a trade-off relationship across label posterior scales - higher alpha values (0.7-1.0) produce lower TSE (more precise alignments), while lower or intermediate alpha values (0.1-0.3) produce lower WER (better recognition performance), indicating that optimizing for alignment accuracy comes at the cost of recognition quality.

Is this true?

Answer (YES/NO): NO